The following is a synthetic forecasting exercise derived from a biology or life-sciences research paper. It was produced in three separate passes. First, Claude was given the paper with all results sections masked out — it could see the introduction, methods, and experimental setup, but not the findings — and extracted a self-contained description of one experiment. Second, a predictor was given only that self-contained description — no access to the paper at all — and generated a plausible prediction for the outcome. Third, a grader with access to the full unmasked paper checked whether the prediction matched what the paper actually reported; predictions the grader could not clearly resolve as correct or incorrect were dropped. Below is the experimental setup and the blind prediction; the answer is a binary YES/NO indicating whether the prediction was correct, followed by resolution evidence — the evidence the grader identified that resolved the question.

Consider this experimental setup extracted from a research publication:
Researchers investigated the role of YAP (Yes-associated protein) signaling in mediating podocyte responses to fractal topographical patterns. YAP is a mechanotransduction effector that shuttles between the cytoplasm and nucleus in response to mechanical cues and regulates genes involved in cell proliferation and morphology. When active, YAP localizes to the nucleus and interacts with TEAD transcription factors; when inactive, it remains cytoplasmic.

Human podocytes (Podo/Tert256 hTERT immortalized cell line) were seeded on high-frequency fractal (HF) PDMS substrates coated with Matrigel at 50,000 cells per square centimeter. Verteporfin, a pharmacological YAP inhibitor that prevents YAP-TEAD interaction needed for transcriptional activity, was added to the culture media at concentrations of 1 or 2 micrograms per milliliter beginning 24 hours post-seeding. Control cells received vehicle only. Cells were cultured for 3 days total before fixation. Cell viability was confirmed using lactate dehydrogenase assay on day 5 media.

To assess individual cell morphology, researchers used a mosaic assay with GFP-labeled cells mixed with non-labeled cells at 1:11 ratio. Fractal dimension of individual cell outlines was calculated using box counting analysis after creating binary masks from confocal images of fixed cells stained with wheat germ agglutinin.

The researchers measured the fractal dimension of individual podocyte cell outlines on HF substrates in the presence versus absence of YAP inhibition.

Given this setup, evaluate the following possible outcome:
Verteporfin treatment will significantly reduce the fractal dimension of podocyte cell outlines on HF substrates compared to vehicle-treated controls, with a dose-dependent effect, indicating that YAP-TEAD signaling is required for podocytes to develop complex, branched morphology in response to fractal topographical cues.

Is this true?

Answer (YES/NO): NO